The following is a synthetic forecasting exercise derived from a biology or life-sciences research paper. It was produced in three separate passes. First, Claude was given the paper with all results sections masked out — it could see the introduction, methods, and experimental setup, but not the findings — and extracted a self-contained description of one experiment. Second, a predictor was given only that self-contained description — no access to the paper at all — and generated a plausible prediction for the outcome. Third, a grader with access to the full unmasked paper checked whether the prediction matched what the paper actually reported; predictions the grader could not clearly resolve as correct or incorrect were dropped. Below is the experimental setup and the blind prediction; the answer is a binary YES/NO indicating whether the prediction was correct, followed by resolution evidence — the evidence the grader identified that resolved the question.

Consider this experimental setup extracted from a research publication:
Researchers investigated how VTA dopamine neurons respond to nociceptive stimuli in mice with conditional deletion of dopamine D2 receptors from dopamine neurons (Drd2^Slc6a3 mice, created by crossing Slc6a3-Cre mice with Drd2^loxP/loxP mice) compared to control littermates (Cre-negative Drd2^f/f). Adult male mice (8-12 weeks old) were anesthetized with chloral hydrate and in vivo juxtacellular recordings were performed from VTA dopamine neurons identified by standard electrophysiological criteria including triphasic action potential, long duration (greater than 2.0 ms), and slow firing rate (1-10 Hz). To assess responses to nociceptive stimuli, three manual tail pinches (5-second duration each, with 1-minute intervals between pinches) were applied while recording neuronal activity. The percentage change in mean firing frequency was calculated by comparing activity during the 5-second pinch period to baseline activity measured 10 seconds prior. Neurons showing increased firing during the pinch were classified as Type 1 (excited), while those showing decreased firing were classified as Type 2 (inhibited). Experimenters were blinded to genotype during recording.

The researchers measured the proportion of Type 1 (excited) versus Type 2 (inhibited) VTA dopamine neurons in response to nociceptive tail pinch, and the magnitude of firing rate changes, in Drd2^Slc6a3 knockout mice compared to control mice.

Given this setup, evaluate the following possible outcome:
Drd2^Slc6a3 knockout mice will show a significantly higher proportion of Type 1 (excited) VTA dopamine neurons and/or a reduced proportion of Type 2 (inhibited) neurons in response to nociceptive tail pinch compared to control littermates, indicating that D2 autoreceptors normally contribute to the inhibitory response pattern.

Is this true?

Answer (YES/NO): NO